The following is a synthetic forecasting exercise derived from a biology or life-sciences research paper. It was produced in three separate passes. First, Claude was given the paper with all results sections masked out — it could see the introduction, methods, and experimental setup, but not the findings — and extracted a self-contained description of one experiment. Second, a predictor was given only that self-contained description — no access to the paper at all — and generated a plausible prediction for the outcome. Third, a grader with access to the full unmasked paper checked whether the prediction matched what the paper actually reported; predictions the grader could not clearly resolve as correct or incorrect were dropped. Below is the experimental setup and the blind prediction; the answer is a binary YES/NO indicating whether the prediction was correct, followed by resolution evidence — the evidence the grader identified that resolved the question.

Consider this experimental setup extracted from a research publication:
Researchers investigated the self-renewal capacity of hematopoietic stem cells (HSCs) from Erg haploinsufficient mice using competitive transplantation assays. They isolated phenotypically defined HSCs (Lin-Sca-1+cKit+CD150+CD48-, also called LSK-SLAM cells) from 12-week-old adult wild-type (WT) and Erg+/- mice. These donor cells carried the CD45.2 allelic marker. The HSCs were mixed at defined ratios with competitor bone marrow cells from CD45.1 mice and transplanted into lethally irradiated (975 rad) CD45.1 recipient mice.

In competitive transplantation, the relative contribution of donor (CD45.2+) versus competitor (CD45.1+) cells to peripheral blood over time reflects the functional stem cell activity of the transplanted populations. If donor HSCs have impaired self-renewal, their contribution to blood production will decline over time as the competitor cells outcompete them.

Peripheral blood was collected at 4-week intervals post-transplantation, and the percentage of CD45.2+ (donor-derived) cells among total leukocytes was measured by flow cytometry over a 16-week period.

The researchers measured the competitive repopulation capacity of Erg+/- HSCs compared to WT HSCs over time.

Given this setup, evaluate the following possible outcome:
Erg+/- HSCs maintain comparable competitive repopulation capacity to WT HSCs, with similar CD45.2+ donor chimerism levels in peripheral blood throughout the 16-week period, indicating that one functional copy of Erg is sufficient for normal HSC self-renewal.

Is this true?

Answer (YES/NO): NO